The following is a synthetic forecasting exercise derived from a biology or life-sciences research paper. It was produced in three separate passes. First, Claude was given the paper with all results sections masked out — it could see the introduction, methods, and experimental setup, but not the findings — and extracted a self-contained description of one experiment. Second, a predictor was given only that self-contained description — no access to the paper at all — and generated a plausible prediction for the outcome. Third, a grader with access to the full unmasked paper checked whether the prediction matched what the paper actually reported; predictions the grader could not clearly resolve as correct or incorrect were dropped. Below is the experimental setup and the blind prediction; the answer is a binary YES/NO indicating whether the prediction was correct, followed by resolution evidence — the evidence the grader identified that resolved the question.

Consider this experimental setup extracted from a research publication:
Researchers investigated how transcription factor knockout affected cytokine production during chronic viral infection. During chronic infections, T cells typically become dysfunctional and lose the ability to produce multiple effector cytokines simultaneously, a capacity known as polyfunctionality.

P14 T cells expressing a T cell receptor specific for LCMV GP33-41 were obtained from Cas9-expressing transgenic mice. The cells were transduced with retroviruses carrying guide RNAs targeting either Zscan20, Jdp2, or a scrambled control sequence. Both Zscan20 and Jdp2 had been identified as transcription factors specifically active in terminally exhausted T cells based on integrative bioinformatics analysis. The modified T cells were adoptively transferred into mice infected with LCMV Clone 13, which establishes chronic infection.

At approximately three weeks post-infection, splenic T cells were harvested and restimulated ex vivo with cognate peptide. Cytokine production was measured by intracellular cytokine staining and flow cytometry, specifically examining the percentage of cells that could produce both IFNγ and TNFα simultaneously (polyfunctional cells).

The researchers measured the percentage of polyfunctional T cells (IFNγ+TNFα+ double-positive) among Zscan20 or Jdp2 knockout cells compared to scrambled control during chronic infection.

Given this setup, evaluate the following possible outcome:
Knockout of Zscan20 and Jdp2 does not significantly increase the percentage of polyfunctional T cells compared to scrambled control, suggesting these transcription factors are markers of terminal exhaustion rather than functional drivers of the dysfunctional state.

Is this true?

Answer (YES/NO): NO